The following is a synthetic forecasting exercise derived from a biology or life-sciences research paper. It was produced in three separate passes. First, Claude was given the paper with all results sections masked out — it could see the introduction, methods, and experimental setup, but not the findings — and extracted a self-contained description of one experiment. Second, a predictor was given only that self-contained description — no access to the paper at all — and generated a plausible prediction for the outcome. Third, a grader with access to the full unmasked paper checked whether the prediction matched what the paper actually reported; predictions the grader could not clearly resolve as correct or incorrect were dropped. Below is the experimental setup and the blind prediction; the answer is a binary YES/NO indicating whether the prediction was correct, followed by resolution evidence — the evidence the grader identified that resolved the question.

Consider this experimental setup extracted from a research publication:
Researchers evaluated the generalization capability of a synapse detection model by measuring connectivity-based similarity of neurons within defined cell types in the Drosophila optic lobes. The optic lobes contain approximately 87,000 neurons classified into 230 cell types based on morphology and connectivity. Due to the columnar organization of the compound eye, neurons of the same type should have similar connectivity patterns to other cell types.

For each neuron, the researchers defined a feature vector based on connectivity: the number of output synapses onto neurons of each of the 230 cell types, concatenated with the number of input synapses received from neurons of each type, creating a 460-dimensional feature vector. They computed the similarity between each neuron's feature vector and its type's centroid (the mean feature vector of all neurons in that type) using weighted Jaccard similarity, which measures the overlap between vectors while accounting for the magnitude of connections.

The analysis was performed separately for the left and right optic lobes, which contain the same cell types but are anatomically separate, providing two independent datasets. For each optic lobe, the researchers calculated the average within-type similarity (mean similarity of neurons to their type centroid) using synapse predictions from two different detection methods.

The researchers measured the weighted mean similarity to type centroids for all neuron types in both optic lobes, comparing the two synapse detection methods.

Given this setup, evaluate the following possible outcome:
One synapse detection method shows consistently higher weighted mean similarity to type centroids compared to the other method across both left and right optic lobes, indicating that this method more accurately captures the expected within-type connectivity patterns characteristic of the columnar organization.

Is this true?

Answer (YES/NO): YES